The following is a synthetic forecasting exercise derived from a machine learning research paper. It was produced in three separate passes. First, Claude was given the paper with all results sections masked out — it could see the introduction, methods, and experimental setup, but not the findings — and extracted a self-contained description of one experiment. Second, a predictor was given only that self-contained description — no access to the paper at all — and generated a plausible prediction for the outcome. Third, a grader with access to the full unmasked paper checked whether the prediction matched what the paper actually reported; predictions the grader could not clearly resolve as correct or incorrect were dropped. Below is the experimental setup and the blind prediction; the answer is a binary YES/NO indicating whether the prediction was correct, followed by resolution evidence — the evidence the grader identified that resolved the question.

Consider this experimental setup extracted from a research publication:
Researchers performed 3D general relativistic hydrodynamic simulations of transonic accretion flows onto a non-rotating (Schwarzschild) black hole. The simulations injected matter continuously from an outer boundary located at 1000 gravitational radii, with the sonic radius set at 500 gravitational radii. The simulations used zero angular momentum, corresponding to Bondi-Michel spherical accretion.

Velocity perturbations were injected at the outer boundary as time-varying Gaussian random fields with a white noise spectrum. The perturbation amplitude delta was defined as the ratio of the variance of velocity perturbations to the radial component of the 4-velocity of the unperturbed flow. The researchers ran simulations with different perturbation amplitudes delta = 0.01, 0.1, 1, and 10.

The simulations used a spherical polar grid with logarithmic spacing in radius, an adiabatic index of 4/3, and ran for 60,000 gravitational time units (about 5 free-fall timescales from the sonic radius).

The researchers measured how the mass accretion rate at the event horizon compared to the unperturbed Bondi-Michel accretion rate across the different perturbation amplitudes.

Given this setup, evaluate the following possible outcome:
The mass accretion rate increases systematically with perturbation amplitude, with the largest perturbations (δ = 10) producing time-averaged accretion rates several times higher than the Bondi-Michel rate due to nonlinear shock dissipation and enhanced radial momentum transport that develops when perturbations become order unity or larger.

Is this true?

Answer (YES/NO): NO